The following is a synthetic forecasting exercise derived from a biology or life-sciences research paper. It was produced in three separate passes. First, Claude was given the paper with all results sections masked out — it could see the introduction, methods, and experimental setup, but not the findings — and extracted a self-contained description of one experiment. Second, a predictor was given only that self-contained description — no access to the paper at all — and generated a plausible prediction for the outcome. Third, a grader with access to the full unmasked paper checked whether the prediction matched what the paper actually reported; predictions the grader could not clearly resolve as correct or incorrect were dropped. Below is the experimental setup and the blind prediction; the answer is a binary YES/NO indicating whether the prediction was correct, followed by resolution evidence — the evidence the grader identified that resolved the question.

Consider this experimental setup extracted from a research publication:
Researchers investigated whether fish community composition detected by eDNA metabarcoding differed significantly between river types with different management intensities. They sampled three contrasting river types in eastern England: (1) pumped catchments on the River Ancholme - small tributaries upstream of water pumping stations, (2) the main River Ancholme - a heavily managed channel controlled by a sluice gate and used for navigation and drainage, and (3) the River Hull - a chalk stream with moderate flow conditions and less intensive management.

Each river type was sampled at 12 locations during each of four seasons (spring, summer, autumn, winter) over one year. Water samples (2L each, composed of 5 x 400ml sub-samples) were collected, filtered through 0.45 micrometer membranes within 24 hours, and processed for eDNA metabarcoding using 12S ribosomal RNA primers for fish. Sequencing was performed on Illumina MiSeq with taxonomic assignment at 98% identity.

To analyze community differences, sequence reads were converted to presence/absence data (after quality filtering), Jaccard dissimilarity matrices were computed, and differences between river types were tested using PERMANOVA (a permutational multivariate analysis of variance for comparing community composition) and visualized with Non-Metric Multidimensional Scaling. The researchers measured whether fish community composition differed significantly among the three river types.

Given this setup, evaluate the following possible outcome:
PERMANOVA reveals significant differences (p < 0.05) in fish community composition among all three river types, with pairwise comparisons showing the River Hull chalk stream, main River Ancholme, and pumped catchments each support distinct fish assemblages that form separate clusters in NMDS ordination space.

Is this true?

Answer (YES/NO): NO